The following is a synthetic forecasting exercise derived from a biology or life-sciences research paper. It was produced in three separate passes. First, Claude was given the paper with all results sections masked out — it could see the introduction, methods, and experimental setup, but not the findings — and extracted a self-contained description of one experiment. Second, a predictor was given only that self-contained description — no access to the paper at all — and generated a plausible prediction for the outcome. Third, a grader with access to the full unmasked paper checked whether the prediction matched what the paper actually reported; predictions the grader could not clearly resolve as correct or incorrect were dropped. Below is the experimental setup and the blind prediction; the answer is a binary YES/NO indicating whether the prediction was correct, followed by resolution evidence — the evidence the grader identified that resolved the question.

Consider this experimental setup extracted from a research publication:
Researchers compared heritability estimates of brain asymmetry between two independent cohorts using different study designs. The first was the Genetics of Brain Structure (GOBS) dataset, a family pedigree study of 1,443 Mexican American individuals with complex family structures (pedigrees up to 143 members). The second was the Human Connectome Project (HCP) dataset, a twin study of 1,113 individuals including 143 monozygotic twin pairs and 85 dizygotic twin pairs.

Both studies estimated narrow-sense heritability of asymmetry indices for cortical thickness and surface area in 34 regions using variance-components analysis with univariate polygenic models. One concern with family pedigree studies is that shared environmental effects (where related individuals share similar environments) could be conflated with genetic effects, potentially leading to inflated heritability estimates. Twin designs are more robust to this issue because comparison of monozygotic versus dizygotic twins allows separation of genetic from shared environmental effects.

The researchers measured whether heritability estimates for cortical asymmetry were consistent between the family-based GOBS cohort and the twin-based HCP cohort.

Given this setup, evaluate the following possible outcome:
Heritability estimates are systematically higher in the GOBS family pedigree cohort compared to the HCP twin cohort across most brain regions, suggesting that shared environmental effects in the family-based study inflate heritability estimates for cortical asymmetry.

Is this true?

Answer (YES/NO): NO